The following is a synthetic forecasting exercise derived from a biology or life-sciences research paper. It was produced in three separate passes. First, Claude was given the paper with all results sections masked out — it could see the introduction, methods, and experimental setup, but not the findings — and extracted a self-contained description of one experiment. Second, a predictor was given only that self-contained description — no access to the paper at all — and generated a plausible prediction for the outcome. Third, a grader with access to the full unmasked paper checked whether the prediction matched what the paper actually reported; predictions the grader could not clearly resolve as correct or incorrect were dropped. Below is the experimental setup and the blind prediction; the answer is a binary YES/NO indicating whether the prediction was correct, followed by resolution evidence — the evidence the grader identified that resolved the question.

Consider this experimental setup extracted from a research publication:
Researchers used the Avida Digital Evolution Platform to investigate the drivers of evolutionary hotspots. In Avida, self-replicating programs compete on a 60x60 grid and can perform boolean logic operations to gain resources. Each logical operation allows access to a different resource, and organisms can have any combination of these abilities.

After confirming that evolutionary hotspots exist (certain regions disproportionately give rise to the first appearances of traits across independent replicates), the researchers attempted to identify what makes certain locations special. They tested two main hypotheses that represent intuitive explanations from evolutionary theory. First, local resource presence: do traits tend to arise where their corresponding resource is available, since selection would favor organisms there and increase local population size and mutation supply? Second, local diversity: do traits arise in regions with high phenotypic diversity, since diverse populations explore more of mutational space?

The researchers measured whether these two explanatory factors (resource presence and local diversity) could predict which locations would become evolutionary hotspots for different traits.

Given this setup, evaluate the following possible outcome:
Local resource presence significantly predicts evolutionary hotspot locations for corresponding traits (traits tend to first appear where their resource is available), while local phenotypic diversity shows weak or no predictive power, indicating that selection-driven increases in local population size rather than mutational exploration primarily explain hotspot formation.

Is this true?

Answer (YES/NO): NO